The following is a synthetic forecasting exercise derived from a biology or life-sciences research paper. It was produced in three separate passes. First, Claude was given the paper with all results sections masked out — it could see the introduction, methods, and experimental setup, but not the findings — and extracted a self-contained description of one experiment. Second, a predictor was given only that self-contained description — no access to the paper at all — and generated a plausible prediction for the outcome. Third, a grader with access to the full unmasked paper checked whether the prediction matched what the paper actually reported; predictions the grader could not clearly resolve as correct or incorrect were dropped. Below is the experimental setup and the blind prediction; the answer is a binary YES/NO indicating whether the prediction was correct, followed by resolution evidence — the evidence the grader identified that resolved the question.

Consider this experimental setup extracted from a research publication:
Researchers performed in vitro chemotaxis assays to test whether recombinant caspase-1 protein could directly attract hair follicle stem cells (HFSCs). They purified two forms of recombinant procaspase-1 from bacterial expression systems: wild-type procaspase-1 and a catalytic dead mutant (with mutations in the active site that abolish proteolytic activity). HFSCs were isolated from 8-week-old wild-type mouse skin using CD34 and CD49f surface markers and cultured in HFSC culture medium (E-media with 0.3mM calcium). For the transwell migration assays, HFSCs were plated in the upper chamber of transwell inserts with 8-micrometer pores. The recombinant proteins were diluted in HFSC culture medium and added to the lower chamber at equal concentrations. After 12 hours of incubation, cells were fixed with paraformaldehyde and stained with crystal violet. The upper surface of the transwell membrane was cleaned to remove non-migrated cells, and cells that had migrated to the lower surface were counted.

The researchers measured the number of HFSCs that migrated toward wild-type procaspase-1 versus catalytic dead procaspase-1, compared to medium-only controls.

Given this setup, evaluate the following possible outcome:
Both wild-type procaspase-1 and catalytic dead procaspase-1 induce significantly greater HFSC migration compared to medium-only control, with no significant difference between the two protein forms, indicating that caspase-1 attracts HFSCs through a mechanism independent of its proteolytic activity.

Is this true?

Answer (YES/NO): YES